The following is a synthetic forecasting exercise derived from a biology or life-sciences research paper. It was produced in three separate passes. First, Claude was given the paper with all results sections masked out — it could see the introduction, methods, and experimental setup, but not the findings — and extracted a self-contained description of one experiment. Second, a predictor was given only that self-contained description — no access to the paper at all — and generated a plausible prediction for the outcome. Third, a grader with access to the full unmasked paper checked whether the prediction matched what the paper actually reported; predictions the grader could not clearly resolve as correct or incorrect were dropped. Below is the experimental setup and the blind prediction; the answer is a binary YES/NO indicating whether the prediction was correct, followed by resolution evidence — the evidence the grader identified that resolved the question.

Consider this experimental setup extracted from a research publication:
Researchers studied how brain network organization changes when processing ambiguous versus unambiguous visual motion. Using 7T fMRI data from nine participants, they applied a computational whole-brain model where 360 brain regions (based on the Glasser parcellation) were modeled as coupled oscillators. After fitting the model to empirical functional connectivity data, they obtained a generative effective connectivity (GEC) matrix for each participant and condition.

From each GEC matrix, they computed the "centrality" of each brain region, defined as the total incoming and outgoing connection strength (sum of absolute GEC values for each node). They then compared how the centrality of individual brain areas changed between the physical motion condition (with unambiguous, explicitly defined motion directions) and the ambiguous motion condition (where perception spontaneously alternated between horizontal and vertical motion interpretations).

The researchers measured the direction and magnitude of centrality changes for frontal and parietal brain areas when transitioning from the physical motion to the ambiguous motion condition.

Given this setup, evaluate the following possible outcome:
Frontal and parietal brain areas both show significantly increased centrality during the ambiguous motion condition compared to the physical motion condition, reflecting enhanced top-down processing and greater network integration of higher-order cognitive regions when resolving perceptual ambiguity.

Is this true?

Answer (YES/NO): YES